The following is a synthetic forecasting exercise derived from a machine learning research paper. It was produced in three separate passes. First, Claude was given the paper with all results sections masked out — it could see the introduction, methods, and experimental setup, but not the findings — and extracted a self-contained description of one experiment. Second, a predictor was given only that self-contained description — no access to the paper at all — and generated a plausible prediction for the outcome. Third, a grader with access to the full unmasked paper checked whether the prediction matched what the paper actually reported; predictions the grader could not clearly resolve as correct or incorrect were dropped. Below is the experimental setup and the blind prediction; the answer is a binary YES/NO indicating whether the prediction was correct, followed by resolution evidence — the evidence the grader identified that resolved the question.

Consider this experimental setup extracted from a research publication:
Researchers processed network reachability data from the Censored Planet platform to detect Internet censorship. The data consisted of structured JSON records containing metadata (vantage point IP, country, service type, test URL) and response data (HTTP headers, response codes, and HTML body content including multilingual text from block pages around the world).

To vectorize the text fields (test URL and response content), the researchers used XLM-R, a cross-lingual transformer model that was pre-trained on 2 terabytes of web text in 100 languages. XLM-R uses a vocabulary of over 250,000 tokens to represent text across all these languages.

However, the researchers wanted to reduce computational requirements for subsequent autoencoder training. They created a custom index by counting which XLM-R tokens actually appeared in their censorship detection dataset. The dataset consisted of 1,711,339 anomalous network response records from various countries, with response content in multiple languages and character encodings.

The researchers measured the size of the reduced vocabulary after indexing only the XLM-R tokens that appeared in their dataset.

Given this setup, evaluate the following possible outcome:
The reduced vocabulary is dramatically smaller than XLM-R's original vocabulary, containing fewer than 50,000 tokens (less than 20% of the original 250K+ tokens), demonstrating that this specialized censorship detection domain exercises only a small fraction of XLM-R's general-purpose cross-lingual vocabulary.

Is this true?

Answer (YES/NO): YES